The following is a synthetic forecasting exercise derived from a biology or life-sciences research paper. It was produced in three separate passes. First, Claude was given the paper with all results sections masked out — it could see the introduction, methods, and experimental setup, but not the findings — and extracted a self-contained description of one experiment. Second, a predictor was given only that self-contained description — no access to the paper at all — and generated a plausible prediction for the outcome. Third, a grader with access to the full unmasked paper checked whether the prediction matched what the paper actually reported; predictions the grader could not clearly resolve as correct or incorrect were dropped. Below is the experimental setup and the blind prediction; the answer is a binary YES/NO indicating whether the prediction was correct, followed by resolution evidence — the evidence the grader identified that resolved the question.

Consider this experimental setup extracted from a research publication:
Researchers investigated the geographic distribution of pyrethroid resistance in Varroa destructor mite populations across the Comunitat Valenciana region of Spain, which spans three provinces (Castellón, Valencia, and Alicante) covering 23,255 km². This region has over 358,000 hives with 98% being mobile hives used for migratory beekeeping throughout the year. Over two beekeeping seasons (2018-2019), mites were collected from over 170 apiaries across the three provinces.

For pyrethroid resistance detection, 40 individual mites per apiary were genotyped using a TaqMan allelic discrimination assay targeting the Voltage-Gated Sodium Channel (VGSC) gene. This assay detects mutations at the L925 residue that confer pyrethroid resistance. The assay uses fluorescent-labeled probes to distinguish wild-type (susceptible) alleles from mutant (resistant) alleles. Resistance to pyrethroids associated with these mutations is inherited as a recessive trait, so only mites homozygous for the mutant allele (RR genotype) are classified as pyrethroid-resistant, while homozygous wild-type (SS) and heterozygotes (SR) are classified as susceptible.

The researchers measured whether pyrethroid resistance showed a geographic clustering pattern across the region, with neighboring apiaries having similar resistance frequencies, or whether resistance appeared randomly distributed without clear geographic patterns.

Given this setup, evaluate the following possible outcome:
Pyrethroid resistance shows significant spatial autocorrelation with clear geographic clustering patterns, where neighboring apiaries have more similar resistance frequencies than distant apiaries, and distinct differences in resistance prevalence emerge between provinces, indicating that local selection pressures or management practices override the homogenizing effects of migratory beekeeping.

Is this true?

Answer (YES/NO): NO